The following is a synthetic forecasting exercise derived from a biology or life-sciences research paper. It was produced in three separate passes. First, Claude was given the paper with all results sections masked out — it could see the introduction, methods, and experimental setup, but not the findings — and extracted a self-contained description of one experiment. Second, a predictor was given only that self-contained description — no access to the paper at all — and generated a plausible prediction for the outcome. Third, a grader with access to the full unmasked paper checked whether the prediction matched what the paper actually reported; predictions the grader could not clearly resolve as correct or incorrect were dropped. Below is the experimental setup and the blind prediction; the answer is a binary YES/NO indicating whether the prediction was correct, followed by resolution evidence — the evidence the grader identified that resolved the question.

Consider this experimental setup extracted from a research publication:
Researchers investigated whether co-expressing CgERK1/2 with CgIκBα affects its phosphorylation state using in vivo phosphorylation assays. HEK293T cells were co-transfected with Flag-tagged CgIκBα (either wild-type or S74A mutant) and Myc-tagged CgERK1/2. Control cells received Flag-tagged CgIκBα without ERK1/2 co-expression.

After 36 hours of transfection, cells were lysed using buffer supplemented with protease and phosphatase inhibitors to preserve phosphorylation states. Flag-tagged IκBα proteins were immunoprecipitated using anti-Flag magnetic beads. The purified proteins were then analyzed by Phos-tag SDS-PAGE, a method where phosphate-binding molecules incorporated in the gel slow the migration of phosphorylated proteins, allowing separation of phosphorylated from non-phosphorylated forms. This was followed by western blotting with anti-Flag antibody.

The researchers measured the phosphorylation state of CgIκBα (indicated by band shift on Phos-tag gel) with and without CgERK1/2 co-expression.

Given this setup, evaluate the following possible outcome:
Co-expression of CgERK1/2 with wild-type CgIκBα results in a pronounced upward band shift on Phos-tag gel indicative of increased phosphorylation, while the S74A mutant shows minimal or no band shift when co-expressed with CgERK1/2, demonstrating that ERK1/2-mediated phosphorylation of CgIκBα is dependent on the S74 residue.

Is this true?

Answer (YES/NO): YES